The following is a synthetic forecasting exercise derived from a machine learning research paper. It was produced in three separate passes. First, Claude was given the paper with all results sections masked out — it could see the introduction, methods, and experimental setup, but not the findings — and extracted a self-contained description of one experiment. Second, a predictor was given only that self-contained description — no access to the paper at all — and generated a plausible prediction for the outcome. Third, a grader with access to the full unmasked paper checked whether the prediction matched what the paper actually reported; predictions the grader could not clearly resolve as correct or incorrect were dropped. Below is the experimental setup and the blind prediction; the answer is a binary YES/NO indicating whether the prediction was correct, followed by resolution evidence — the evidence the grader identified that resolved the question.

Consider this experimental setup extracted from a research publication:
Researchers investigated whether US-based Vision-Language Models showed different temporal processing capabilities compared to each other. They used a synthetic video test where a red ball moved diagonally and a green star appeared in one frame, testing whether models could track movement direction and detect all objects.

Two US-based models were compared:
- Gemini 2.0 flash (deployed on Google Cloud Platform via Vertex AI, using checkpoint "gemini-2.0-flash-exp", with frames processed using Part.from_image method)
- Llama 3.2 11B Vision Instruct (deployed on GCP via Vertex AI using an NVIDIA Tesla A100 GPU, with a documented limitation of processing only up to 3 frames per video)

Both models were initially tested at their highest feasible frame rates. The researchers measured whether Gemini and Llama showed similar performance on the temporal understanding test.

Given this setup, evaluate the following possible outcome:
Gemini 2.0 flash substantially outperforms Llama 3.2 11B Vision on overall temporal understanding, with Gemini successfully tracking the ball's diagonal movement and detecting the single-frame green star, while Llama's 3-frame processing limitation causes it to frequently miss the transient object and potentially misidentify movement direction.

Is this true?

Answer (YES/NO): NO